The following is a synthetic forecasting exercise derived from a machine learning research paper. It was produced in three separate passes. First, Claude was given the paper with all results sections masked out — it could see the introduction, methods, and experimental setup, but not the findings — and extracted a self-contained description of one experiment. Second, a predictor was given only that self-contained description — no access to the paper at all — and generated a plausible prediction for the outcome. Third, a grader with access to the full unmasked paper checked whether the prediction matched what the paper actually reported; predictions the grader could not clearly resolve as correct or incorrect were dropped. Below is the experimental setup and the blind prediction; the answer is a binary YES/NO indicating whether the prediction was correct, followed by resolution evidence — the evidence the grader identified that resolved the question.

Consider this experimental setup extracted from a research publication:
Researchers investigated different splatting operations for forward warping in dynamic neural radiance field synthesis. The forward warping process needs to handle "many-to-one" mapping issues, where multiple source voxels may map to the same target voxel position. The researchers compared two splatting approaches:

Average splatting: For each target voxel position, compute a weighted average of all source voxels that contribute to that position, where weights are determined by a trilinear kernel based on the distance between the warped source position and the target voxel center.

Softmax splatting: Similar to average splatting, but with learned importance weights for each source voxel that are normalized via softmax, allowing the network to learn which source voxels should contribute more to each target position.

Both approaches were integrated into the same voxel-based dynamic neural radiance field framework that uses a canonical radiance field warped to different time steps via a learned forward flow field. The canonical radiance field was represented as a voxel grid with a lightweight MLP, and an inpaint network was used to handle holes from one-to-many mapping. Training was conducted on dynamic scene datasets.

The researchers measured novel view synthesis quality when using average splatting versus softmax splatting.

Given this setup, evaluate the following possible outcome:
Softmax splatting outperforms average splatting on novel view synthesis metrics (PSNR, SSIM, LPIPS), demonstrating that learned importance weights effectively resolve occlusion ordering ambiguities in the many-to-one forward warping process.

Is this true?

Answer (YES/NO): NO